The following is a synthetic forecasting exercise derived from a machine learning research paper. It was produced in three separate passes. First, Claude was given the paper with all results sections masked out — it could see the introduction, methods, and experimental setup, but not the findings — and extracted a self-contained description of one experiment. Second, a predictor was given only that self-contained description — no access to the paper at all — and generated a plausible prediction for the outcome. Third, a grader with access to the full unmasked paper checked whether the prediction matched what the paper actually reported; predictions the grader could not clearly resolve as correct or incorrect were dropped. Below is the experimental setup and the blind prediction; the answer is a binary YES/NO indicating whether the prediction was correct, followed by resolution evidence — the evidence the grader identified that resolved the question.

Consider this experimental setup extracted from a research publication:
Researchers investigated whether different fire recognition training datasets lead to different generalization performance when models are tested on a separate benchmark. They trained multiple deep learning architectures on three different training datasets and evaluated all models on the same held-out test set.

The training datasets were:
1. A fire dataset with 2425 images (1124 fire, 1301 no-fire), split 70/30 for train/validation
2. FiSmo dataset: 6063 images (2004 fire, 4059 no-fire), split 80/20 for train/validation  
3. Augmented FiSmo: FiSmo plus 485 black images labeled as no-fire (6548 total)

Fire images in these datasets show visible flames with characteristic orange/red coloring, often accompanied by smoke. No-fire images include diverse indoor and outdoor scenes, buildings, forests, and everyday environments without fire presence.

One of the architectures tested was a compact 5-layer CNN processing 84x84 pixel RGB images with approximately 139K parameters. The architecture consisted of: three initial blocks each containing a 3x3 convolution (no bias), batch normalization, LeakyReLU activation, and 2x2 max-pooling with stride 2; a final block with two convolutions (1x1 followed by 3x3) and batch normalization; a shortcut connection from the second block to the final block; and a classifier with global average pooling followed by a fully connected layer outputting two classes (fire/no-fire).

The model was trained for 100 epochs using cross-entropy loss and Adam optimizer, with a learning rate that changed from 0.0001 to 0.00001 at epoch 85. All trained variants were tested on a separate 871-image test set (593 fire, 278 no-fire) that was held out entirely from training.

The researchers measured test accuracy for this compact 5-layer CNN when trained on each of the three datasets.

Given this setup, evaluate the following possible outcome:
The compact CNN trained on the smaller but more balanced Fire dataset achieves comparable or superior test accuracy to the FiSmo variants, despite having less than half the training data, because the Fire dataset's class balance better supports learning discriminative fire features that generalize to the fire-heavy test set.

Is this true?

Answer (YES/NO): YES